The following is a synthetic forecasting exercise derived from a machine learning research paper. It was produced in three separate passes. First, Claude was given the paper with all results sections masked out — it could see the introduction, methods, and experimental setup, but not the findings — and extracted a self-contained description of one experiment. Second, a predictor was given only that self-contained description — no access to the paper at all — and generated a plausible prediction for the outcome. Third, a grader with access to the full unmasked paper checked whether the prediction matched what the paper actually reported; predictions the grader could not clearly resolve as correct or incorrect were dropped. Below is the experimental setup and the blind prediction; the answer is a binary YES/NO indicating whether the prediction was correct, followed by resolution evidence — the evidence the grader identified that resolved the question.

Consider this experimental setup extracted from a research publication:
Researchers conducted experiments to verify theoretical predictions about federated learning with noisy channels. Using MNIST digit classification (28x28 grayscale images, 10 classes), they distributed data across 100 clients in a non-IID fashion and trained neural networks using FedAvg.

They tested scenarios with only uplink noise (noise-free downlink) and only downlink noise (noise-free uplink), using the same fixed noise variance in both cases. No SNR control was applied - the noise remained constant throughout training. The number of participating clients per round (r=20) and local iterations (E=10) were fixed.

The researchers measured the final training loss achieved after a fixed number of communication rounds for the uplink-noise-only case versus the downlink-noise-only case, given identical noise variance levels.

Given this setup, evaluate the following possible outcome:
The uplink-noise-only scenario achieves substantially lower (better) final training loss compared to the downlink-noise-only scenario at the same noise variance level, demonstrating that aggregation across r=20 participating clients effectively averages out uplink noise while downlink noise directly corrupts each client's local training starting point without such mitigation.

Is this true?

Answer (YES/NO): YES